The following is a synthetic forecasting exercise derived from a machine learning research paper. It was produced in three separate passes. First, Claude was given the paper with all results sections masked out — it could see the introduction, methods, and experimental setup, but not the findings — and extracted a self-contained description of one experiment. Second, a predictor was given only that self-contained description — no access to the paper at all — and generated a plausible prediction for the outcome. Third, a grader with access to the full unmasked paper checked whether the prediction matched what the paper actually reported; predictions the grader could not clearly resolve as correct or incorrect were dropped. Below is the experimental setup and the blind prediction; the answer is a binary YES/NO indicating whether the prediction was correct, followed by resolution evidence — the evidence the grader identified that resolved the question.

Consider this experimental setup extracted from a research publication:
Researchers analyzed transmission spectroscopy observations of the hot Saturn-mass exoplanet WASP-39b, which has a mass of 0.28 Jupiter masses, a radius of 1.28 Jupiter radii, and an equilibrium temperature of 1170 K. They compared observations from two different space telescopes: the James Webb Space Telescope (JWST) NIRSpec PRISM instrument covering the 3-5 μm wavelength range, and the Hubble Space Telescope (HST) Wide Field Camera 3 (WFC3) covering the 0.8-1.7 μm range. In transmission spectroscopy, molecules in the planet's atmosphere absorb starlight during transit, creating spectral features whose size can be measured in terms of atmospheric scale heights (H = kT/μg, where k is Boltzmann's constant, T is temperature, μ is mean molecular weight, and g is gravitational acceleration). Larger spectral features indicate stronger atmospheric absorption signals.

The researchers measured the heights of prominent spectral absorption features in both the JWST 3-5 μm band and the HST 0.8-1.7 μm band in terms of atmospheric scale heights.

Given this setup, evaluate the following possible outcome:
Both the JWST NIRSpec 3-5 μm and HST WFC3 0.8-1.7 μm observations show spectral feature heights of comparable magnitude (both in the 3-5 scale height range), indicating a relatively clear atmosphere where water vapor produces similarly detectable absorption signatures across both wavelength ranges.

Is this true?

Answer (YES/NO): NO